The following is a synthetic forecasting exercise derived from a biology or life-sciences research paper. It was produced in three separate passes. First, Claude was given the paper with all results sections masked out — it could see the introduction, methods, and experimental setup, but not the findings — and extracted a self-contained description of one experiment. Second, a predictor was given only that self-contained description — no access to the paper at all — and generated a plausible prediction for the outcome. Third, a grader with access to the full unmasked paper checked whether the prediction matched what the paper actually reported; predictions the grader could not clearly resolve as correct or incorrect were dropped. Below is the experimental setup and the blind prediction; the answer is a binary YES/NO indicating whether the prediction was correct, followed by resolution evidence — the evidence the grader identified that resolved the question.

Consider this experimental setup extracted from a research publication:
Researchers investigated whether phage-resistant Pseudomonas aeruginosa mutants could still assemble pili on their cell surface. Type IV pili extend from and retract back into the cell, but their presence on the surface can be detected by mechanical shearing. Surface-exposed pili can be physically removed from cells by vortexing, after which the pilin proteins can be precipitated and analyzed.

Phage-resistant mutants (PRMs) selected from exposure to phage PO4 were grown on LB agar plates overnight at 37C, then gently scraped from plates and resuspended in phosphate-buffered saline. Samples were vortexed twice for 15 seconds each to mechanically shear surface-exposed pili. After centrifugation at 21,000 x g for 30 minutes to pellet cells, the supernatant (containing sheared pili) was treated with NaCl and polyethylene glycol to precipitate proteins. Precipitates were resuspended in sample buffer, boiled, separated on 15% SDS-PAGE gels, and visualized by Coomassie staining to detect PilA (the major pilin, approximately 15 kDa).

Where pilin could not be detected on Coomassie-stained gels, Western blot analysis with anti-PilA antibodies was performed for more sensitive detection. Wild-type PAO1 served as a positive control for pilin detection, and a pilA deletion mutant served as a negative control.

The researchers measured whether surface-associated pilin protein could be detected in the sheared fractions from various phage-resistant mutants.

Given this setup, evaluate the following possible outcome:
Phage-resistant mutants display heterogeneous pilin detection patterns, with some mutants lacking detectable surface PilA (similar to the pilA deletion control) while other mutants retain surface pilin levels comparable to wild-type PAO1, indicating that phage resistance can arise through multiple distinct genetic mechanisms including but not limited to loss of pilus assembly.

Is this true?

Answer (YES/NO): NO